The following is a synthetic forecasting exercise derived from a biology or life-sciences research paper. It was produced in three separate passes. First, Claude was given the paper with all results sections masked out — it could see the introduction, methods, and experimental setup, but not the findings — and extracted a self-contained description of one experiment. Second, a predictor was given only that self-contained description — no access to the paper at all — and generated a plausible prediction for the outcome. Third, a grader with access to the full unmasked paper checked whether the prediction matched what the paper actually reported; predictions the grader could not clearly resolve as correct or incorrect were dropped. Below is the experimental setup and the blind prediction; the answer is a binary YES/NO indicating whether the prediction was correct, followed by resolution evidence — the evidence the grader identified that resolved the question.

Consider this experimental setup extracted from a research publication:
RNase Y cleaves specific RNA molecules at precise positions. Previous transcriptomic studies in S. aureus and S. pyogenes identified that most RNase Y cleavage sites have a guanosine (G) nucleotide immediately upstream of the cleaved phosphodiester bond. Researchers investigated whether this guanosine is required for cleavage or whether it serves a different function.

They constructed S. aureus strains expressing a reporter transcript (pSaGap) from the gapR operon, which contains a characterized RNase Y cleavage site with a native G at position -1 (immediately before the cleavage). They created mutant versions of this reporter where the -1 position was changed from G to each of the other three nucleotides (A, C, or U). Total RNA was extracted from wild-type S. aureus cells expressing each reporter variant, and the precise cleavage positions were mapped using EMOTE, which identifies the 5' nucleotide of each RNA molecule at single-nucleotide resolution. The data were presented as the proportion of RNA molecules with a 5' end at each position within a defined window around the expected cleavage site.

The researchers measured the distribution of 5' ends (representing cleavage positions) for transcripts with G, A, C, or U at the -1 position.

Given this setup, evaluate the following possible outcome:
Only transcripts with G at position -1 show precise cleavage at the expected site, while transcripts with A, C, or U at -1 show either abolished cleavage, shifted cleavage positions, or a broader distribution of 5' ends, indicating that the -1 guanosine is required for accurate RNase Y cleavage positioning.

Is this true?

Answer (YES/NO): YES